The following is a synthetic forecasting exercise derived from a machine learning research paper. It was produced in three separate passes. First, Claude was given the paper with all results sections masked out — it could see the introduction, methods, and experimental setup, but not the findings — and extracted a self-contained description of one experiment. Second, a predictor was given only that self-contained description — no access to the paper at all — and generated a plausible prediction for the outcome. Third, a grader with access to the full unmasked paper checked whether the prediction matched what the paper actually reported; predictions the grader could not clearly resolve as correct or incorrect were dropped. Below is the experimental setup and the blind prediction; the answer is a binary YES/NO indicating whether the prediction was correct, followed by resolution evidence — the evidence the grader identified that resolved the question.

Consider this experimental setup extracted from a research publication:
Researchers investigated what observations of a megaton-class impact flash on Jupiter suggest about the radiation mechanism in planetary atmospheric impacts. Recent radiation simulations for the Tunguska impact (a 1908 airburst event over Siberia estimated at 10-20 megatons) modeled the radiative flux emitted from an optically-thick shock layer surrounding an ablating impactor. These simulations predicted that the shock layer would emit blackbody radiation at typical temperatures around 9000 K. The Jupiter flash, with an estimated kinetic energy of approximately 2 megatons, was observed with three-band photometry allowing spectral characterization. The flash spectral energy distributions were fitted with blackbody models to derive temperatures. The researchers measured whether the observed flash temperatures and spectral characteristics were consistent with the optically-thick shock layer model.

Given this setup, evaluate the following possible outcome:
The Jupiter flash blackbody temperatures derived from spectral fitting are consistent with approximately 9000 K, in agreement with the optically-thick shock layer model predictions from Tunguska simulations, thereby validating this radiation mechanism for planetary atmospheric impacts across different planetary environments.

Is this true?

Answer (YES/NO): YES